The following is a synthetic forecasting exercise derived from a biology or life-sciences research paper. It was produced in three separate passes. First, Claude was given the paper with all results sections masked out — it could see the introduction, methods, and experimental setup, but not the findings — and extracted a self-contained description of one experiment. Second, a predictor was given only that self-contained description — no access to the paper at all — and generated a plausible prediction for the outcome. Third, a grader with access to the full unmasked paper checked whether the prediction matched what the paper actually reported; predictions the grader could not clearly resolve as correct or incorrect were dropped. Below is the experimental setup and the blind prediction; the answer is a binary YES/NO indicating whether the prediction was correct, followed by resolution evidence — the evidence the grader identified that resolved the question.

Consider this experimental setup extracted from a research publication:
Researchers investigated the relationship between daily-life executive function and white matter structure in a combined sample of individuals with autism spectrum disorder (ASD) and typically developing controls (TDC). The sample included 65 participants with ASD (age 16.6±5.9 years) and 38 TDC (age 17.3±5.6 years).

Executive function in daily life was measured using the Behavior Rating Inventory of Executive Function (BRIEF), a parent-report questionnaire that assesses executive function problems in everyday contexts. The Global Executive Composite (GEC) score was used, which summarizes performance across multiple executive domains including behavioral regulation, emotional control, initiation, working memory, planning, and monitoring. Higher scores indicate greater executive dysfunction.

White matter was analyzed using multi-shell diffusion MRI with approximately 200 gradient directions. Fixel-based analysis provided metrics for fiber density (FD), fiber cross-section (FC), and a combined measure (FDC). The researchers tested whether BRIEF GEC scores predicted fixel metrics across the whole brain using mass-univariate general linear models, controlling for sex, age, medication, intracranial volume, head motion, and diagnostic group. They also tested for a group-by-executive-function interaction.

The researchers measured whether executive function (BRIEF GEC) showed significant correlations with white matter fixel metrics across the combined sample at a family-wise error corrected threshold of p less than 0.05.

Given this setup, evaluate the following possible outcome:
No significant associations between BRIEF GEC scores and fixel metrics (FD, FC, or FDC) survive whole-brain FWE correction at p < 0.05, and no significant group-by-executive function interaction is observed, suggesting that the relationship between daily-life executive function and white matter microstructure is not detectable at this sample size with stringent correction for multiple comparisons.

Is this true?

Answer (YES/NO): NO